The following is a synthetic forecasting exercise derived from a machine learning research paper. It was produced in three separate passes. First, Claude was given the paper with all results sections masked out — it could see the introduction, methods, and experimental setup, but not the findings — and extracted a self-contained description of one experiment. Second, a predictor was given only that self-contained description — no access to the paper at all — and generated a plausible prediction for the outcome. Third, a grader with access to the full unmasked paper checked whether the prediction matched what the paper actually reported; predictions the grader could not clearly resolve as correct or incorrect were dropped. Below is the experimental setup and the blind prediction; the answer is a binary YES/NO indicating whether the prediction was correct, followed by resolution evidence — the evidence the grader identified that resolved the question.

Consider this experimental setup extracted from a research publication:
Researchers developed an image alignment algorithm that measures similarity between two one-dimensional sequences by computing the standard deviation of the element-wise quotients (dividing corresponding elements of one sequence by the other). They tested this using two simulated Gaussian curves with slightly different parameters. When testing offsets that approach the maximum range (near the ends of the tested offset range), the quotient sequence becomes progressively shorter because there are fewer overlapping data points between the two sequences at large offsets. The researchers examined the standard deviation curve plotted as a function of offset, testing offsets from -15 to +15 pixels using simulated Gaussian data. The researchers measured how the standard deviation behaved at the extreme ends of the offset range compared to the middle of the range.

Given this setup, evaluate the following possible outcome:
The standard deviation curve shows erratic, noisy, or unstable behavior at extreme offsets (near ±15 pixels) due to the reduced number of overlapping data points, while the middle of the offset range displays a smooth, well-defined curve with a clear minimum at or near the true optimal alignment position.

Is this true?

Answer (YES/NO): NO